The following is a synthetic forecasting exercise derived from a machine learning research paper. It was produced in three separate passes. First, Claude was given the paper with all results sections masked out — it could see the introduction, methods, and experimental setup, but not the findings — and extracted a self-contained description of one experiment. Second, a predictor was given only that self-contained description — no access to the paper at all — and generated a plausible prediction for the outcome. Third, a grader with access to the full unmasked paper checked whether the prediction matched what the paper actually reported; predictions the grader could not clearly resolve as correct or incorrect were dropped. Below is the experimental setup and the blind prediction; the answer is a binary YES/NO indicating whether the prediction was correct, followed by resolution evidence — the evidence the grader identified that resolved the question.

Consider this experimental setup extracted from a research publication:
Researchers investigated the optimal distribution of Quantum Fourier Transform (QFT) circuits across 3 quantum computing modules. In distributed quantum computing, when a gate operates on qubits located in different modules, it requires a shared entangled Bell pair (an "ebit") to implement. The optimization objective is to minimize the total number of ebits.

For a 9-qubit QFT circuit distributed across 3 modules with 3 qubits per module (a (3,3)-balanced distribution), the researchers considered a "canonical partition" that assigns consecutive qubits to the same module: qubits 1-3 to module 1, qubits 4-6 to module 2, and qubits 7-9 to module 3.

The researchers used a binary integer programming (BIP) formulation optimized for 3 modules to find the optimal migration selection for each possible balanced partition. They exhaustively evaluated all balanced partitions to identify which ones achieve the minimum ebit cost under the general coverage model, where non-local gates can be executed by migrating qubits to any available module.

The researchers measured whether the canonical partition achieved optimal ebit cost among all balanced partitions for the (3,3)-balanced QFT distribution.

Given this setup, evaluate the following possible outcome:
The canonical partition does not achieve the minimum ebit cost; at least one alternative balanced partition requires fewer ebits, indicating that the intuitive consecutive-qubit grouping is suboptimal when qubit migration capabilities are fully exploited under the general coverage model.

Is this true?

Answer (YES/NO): NO